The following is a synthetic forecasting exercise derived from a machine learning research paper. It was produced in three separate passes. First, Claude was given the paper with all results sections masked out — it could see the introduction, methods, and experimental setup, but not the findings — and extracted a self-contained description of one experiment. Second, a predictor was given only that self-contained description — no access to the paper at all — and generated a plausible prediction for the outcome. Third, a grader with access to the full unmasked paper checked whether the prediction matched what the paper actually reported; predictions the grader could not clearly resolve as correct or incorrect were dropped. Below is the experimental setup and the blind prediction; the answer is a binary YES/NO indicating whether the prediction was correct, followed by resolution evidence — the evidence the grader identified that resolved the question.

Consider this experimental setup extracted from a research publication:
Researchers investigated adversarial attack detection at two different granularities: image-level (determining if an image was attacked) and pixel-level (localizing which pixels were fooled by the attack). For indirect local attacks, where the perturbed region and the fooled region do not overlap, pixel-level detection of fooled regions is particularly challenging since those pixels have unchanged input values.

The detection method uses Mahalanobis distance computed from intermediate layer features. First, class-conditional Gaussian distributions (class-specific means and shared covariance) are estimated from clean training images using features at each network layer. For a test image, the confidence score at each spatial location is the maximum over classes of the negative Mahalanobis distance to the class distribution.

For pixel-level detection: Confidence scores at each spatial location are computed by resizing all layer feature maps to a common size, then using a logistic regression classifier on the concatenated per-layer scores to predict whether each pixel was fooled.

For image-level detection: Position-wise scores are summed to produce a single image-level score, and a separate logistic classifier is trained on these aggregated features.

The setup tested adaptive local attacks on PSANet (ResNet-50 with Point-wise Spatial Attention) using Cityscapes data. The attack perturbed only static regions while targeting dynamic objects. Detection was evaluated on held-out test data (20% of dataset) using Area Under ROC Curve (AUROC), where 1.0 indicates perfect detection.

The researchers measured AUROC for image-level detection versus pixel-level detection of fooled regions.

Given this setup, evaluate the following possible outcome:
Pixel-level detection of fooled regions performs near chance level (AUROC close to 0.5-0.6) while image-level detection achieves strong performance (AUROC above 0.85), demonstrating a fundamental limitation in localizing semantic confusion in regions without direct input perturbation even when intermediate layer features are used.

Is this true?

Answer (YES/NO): NO